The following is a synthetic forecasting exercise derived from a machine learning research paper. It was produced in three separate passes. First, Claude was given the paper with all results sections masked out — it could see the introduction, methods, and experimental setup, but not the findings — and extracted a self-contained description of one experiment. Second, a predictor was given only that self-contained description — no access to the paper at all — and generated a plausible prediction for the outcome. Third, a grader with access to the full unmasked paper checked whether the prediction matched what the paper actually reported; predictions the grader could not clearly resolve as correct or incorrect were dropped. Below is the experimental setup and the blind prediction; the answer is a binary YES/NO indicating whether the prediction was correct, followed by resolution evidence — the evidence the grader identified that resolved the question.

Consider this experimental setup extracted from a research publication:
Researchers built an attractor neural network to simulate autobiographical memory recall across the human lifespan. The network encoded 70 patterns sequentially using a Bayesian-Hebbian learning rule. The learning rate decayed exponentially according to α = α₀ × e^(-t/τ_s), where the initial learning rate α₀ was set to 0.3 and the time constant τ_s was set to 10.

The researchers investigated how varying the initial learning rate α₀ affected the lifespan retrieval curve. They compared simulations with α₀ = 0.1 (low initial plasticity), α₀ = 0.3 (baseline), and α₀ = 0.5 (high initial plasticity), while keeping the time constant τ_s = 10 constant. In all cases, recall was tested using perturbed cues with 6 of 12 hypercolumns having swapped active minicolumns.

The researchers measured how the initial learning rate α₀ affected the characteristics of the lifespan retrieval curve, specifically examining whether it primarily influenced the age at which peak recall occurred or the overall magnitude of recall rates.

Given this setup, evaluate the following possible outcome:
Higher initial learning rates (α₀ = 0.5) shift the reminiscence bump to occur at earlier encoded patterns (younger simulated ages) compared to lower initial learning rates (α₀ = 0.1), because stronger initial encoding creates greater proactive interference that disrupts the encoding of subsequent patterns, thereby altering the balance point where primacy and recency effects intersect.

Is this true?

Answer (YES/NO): NO